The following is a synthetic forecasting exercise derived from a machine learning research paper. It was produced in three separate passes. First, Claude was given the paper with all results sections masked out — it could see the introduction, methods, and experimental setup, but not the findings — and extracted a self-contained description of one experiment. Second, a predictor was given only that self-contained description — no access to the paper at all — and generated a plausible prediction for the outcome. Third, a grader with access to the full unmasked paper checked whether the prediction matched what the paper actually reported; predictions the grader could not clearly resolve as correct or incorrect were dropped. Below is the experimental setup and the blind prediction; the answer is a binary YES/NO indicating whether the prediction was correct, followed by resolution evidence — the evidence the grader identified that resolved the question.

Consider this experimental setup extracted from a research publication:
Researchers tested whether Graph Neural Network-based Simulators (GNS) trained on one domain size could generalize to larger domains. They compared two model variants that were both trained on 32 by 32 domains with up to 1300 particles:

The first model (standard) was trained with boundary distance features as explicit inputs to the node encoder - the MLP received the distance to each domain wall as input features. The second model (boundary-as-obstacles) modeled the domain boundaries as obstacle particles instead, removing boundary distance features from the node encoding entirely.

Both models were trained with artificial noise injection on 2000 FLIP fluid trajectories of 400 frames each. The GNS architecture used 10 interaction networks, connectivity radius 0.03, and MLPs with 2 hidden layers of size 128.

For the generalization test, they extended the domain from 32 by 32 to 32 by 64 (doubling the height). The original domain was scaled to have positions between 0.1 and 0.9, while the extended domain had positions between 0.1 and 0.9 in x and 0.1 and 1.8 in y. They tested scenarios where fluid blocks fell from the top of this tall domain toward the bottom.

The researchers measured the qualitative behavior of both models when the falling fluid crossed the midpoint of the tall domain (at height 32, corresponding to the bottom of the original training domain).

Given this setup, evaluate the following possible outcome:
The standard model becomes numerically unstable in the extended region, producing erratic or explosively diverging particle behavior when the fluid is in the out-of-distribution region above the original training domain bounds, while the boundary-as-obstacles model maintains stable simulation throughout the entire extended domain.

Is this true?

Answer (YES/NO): NO